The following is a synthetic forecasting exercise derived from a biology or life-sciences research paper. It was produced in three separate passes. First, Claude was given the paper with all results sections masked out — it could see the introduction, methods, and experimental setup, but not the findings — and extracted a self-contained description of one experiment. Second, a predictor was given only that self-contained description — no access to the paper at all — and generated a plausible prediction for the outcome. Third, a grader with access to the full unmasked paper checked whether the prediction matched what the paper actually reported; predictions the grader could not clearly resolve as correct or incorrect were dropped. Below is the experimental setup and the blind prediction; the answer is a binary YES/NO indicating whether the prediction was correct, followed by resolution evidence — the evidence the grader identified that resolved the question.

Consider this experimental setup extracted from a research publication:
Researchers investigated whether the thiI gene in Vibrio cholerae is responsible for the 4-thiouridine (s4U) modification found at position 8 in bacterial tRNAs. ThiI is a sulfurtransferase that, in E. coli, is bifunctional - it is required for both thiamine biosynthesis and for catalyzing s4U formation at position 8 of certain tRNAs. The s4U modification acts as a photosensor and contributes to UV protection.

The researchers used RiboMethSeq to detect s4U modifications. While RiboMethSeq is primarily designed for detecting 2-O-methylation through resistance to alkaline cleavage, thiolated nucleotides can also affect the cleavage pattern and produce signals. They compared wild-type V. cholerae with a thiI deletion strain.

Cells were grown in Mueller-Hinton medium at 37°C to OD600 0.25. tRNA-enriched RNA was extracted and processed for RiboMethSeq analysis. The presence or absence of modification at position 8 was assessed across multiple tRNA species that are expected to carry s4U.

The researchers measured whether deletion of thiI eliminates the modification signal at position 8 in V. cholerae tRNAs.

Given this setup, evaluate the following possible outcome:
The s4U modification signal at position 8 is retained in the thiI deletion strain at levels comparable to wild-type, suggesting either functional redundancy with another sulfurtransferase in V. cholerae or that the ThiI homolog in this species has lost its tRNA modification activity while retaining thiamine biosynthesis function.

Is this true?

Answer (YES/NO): NO